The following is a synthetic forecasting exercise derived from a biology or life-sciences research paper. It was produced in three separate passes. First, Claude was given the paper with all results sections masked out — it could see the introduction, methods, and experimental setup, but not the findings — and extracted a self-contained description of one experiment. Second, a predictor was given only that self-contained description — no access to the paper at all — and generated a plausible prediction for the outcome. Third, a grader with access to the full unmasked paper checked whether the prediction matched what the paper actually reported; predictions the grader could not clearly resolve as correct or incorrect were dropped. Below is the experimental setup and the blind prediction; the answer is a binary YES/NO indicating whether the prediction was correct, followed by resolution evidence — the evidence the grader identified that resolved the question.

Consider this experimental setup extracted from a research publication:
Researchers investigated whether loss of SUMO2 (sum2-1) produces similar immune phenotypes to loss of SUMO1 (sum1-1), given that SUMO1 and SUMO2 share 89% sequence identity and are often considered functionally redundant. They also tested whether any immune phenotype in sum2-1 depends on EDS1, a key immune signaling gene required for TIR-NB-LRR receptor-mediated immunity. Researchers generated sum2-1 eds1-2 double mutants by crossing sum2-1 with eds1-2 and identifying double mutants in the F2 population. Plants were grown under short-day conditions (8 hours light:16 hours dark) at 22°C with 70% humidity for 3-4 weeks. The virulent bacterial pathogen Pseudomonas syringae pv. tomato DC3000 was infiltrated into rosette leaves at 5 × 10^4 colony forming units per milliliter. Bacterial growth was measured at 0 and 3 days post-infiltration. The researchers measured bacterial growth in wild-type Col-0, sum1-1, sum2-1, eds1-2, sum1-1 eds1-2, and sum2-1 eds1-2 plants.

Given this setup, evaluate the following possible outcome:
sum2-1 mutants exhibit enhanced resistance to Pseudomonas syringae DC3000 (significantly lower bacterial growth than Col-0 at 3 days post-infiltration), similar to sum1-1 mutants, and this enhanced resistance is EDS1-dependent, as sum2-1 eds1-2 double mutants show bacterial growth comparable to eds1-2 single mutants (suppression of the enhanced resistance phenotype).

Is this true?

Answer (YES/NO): YES